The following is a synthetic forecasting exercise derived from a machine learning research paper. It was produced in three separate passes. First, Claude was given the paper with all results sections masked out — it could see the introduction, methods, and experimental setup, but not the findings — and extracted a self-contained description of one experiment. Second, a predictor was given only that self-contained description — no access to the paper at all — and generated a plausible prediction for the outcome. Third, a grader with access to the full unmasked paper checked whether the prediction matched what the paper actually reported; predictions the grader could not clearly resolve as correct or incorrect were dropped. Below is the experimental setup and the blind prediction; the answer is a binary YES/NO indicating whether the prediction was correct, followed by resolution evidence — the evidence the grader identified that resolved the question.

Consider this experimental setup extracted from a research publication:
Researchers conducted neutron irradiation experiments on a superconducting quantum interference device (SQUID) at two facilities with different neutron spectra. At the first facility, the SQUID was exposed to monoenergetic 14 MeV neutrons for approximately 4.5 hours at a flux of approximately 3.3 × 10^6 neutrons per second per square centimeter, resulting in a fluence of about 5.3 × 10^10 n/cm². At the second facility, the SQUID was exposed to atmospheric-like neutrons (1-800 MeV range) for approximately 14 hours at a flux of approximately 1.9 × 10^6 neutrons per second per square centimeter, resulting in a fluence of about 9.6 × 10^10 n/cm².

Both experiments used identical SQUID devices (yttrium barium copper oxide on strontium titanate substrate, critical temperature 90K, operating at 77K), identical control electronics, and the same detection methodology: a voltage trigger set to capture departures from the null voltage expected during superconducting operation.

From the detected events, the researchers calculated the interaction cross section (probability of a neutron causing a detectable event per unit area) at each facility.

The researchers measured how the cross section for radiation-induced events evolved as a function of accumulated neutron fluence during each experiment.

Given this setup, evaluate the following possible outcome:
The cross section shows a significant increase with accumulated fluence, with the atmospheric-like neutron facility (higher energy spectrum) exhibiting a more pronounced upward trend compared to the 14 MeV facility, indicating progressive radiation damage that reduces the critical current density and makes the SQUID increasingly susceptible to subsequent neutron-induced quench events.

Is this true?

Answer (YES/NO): NO